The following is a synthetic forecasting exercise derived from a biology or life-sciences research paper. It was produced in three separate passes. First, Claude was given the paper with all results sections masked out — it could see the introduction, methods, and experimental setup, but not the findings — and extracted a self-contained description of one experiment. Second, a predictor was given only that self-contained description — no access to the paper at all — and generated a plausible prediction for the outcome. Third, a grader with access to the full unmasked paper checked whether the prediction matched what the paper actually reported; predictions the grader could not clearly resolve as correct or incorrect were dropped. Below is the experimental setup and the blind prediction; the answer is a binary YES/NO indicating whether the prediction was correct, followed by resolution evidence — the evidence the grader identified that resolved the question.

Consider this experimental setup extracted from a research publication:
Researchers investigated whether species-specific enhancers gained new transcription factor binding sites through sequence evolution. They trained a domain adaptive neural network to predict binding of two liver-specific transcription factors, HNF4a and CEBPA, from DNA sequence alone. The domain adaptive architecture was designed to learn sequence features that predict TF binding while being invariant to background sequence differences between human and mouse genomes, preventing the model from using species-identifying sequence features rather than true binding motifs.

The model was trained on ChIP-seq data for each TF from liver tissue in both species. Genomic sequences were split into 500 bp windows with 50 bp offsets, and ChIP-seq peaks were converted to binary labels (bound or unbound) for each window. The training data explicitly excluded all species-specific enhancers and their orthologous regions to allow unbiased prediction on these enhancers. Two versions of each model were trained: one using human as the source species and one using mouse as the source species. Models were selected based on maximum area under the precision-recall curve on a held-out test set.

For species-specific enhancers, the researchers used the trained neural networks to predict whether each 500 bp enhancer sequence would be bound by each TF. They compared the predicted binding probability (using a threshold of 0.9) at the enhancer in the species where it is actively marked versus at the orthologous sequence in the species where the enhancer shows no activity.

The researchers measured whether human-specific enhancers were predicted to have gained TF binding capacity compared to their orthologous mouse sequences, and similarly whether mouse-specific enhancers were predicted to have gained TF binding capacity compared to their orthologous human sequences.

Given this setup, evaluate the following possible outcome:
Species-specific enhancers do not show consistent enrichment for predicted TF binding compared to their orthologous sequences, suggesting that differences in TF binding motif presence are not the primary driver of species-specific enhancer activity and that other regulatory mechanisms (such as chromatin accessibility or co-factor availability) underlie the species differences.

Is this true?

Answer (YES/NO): NO